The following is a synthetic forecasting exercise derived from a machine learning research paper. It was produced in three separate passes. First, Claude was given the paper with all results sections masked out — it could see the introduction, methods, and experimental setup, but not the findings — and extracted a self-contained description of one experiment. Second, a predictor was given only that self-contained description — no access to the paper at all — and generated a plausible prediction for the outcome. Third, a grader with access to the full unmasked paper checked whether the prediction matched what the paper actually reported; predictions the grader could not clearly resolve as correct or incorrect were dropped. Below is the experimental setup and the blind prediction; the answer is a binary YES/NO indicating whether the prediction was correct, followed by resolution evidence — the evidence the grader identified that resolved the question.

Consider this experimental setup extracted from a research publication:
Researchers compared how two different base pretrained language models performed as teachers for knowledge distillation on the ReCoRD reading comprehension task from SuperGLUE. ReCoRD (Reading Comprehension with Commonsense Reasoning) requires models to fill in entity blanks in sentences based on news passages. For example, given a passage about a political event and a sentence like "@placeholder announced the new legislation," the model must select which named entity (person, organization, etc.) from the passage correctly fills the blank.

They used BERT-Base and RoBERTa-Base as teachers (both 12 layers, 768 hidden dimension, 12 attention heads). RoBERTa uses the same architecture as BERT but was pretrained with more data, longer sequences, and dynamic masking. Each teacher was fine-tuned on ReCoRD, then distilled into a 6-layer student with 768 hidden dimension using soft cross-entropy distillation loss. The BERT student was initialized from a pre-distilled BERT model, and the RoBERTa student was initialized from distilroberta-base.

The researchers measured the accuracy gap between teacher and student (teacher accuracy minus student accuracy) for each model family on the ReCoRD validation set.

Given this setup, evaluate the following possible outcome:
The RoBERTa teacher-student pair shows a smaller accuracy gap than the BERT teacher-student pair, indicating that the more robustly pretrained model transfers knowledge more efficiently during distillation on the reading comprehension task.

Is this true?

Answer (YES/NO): NO